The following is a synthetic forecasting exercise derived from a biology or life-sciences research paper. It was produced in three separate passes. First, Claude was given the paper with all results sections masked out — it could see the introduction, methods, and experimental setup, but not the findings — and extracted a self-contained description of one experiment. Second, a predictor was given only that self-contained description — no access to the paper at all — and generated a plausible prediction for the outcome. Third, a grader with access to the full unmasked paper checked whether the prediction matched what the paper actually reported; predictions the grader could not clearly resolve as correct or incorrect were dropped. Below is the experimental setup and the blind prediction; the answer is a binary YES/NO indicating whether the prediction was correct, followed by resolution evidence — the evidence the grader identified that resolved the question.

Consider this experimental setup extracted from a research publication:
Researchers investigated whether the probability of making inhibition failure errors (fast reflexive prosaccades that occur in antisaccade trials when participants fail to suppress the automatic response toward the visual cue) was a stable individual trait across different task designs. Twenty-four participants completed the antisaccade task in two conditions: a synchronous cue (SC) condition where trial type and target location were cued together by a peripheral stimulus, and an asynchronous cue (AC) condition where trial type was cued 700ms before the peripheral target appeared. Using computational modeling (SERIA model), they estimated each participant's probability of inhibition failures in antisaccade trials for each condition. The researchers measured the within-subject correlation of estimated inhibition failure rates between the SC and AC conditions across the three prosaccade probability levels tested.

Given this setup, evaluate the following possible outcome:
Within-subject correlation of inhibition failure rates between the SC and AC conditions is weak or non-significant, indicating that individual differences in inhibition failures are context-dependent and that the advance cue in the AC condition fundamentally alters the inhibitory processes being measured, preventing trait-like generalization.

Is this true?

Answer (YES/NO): NO